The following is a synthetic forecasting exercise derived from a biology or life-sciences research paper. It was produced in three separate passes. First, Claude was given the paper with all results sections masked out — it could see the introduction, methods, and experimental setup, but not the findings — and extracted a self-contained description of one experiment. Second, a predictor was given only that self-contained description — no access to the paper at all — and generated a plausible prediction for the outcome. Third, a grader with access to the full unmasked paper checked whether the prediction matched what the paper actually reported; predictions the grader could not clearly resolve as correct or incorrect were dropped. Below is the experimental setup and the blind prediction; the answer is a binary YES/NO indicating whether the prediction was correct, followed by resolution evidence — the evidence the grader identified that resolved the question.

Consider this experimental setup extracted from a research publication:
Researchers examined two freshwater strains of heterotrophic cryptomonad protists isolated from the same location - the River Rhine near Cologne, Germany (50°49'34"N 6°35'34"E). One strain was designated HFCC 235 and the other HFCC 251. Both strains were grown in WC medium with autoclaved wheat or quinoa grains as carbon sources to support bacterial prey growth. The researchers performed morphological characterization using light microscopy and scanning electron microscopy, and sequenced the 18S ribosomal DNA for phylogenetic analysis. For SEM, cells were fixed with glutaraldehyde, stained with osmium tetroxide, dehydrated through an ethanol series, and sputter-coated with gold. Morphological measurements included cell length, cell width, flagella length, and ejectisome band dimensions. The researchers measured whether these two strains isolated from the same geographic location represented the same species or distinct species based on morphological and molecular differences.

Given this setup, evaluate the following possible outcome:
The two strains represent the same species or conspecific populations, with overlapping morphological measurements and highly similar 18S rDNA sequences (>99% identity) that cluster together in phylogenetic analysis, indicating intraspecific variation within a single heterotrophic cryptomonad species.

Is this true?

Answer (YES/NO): NO